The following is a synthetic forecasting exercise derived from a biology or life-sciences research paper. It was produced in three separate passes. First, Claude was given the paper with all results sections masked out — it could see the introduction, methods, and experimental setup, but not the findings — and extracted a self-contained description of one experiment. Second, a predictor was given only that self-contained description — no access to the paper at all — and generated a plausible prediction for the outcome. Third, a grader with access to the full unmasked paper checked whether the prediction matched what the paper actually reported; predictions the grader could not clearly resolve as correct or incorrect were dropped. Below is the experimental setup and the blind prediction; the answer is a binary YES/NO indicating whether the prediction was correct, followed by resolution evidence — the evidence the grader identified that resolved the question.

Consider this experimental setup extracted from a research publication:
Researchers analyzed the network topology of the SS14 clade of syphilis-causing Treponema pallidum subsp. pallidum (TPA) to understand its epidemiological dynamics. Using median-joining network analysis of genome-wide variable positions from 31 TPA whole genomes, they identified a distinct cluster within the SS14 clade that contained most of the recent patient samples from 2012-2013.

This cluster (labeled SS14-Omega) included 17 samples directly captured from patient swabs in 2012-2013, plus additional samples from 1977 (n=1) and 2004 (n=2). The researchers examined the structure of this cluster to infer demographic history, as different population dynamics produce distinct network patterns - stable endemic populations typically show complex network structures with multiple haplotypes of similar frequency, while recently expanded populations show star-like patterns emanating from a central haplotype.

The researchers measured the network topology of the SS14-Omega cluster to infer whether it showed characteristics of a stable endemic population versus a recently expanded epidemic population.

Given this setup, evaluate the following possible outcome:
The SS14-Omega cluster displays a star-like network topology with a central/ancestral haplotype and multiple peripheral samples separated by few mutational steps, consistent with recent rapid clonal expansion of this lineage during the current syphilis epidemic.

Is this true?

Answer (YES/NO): YES